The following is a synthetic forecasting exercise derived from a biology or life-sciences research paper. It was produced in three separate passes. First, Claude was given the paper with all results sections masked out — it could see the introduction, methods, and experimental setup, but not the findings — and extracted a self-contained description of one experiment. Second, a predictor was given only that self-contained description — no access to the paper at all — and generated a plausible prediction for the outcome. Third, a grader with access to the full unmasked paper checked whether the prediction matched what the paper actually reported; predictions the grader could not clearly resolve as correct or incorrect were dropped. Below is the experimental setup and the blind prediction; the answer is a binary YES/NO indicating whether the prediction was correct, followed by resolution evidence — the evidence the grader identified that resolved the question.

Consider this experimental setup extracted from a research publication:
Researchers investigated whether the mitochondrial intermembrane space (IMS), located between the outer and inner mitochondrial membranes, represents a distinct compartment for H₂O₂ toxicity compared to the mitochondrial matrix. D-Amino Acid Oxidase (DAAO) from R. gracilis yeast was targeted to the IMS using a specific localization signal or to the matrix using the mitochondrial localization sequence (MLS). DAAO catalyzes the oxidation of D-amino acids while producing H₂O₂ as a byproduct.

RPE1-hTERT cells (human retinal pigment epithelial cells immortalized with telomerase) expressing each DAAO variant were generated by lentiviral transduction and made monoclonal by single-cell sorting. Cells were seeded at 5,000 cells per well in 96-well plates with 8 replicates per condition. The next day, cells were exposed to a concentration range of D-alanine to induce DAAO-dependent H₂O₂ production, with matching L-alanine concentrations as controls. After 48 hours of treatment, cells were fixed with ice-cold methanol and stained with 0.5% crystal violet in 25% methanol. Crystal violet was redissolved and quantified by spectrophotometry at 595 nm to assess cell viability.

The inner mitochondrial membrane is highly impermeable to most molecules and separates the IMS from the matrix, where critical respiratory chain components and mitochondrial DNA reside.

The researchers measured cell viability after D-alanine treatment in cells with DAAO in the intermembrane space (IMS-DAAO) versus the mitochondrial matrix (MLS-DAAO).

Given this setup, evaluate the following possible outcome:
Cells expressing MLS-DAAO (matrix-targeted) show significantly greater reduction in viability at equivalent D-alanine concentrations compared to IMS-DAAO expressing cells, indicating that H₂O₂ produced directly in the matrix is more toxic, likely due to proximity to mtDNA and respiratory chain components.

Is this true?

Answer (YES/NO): NO